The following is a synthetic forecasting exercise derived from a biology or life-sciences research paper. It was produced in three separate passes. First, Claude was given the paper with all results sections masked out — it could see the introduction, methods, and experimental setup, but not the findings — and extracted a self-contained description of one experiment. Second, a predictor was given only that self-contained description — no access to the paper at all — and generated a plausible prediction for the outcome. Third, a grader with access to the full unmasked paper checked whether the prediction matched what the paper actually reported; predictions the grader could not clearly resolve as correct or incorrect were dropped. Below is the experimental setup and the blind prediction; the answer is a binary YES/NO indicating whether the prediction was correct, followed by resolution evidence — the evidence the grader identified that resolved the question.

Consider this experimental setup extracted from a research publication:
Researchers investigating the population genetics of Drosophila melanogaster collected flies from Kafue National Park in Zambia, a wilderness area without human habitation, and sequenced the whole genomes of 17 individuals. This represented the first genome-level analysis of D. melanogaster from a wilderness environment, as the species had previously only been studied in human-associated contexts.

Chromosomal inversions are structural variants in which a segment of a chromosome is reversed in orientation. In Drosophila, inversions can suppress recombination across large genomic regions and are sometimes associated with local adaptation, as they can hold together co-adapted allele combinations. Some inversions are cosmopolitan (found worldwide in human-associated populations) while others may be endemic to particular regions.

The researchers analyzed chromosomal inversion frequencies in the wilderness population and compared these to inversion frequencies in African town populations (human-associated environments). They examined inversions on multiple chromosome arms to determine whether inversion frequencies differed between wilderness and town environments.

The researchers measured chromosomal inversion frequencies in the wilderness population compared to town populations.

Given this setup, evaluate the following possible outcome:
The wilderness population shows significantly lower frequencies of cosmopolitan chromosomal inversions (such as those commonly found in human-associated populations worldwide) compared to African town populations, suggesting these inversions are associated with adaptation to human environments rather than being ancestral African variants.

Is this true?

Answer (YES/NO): NO